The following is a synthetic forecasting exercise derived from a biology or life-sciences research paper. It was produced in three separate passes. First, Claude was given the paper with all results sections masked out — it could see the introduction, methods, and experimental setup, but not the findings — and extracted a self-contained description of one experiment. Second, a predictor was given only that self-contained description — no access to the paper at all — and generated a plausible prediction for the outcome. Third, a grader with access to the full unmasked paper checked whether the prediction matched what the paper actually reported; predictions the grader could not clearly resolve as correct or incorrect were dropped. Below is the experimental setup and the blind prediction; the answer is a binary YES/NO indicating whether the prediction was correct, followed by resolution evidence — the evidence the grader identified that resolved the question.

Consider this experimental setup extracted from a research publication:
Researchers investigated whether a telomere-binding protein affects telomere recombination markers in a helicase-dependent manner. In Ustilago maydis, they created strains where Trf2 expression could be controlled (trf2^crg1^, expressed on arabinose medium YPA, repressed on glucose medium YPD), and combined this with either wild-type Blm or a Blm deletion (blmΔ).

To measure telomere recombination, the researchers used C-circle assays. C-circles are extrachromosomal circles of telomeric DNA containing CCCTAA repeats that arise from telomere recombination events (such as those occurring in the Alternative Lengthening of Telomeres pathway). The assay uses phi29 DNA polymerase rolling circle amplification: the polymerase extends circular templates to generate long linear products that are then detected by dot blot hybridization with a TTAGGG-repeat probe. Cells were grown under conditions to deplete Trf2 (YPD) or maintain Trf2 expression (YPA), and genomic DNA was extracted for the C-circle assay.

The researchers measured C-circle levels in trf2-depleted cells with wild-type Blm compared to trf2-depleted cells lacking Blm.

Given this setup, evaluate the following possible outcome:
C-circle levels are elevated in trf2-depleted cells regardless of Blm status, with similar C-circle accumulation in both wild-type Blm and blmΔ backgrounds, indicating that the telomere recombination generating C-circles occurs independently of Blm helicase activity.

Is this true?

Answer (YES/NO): NO